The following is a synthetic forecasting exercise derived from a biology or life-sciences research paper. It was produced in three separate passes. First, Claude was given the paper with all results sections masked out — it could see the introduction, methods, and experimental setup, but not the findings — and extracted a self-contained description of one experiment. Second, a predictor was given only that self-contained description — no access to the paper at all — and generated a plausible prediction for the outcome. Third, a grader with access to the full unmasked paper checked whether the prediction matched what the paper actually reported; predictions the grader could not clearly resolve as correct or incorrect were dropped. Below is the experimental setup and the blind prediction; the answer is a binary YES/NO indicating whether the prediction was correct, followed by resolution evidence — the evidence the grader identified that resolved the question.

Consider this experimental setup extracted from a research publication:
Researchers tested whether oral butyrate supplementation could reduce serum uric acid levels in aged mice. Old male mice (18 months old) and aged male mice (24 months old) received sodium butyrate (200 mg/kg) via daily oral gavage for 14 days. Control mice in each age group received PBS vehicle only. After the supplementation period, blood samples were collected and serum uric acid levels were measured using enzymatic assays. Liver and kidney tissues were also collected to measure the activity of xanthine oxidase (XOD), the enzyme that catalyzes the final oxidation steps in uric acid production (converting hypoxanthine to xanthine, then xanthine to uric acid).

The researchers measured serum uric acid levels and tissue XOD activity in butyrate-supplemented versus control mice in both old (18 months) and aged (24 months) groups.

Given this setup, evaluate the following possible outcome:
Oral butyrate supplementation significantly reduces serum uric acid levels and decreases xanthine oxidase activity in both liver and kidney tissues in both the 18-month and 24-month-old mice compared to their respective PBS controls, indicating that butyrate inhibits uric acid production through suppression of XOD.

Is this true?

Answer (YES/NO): NO